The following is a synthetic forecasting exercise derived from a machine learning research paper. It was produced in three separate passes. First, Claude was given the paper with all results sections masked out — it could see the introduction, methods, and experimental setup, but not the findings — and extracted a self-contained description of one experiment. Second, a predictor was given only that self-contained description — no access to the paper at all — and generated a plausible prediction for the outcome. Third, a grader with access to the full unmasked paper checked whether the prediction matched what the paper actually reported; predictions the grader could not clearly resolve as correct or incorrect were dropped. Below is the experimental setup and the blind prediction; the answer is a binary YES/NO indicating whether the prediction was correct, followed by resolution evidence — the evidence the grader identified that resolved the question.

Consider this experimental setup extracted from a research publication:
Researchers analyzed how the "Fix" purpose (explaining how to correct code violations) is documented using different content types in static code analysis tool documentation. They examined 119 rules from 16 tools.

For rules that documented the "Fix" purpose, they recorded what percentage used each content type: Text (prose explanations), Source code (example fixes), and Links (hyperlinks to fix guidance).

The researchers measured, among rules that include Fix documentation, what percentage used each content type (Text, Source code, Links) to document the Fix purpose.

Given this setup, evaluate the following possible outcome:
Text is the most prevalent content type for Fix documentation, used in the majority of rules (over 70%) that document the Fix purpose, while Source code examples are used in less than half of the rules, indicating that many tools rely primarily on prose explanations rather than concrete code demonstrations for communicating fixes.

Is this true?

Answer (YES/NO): NO